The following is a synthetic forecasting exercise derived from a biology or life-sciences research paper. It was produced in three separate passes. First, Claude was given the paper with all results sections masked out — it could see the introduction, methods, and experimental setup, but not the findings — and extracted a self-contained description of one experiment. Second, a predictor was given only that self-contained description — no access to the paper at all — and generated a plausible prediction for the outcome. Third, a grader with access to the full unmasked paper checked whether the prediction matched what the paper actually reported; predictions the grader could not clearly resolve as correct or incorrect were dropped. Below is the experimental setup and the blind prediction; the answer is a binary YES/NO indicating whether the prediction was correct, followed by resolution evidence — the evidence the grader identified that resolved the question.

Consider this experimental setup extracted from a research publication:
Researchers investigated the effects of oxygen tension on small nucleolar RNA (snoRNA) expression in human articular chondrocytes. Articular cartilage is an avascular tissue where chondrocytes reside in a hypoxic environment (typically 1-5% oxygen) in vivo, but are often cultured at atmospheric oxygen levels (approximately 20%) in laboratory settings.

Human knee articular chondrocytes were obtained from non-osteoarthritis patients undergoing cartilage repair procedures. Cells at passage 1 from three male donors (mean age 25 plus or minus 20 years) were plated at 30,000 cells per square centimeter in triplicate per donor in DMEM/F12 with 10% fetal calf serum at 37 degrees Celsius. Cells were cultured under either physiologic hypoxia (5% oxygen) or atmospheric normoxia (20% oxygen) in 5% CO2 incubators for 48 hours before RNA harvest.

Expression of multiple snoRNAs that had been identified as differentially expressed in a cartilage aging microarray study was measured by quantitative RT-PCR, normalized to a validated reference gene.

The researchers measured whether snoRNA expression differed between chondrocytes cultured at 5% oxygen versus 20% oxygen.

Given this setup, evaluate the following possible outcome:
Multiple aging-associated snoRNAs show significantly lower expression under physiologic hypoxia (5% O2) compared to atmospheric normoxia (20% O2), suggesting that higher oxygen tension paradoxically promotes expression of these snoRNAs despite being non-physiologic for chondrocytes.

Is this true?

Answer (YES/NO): NO